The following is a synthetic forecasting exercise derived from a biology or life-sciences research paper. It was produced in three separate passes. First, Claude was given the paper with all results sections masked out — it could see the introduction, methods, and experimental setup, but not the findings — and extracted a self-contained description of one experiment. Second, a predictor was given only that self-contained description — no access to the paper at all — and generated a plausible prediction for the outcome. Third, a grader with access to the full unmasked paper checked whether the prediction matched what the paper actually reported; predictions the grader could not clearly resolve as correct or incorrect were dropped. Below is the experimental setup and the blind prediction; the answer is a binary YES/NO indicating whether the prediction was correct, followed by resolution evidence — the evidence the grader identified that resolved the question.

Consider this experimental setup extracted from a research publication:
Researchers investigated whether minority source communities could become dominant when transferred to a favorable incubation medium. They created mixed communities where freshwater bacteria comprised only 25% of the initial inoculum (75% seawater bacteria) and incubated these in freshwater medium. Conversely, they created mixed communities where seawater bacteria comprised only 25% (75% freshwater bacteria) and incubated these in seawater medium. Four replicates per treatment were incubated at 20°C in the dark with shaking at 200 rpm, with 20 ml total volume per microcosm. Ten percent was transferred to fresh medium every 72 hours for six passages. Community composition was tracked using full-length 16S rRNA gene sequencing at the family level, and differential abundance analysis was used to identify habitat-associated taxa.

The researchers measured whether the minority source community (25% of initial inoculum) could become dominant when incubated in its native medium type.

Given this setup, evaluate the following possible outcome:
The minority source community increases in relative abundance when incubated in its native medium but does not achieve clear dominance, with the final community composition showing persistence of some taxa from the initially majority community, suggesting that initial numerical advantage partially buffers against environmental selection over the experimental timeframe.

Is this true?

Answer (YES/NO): NO